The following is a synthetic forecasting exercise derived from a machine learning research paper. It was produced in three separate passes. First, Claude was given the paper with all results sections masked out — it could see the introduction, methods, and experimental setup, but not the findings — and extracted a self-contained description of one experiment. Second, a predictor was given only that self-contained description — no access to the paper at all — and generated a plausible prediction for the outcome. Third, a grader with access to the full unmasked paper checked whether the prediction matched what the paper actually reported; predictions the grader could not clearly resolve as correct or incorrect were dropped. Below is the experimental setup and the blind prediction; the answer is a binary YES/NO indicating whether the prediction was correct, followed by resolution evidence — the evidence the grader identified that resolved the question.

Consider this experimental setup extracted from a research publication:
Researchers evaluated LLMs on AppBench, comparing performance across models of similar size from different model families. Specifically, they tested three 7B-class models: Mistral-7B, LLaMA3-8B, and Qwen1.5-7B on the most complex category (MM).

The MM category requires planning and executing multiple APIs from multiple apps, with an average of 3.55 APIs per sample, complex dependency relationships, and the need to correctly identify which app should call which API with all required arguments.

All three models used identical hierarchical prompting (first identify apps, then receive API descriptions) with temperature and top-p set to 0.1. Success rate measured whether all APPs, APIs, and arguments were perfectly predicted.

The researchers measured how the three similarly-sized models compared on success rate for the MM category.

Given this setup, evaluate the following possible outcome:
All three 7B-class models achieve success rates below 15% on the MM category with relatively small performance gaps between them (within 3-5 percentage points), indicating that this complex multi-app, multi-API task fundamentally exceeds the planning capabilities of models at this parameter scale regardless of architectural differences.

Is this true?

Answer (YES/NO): NO